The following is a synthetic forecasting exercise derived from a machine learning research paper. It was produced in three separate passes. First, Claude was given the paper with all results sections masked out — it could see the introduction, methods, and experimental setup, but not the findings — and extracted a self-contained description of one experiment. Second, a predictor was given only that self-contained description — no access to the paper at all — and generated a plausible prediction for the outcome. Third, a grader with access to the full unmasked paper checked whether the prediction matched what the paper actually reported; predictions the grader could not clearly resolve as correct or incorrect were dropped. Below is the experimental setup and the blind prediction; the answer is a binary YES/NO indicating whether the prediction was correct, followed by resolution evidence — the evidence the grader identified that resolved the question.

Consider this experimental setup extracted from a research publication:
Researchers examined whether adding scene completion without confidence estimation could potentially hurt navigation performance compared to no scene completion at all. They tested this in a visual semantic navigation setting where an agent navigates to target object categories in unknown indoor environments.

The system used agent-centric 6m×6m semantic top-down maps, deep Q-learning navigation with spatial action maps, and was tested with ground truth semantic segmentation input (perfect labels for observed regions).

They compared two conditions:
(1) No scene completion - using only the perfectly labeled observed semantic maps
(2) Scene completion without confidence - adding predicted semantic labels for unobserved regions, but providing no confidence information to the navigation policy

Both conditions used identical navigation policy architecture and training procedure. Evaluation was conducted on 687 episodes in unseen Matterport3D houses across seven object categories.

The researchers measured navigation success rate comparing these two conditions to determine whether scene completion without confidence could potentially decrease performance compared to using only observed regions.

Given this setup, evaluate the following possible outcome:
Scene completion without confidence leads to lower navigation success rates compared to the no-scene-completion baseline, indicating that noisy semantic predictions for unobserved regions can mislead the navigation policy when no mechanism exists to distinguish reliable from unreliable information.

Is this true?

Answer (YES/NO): YES